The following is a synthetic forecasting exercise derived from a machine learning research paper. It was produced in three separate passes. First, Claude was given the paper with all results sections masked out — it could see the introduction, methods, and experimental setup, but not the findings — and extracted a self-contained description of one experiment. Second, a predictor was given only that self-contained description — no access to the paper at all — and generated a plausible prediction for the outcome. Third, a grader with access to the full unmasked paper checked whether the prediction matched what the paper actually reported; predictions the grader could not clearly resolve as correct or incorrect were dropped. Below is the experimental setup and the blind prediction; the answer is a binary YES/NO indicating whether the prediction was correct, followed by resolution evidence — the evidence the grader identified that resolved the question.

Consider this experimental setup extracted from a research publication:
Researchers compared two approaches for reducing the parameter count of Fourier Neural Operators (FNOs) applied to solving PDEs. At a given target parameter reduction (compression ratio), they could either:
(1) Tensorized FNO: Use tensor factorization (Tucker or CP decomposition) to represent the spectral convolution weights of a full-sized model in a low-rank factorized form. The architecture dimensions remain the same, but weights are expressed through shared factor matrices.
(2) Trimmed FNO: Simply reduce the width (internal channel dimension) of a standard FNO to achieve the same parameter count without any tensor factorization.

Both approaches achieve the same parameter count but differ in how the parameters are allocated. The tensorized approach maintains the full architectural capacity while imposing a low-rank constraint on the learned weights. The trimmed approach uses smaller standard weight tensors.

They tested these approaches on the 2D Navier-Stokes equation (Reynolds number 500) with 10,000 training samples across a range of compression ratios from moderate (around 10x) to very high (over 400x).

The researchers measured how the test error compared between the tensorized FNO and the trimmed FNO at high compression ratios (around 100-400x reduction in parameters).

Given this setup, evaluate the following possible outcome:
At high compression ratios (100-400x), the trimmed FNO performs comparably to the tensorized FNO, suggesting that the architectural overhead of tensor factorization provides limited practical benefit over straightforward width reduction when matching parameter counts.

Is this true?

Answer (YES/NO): NO